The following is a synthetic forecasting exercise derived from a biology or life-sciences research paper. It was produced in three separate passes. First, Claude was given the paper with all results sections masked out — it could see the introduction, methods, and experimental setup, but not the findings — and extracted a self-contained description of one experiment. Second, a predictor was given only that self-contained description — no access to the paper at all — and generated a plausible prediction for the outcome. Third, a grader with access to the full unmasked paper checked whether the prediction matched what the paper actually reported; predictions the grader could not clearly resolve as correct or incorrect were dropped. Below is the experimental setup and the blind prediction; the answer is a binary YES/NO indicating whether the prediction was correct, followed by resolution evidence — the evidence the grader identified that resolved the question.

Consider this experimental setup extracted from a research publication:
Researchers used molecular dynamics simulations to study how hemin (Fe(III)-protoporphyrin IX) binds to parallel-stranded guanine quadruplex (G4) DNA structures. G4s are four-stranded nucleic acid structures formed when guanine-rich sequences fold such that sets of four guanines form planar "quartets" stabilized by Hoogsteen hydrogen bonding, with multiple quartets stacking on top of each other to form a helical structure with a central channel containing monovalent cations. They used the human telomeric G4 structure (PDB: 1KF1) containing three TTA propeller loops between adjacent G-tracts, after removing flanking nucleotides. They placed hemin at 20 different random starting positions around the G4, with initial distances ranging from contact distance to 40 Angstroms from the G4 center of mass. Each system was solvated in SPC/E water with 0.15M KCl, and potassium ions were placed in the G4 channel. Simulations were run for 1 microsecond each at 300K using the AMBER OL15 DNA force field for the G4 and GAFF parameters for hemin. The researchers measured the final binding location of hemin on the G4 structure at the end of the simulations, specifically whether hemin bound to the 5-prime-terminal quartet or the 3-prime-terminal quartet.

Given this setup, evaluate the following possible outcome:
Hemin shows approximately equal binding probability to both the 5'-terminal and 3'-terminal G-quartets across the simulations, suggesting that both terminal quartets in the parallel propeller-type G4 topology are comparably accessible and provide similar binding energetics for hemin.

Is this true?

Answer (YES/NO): NO